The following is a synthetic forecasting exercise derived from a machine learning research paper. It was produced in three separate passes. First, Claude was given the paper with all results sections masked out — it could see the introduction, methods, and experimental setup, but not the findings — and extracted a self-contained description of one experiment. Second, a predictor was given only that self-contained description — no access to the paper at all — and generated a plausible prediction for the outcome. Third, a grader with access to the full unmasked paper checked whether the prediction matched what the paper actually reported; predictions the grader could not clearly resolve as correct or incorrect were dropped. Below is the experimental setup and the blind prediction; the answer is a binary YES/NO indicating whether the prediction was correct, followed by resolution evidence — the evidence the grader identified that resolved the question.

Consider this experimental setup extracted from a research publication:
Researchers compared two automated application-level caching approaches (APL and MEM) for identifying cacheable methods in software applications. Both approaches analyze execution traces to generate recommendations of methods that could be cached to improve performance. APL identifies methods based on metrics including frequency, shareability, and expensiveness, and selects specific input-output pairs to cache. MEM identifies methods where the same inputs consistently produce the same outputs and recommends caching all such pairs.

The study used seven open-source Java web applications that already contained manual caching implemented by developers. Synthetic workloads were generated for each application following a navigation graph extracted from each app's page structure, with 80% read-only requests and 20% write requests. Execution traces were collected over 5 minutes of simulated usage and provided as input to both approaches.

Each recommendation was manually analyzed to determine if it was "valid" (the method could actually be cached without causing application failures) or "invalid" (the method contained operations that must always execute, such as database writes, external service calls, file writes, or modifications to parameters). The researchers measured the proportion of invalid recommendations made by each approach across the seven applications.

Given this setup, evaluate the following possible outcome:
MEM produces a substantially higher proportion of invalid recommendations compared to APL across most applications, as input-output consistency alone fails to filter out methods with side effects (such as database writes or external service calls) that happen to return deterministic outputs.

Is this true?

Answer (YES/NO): NO